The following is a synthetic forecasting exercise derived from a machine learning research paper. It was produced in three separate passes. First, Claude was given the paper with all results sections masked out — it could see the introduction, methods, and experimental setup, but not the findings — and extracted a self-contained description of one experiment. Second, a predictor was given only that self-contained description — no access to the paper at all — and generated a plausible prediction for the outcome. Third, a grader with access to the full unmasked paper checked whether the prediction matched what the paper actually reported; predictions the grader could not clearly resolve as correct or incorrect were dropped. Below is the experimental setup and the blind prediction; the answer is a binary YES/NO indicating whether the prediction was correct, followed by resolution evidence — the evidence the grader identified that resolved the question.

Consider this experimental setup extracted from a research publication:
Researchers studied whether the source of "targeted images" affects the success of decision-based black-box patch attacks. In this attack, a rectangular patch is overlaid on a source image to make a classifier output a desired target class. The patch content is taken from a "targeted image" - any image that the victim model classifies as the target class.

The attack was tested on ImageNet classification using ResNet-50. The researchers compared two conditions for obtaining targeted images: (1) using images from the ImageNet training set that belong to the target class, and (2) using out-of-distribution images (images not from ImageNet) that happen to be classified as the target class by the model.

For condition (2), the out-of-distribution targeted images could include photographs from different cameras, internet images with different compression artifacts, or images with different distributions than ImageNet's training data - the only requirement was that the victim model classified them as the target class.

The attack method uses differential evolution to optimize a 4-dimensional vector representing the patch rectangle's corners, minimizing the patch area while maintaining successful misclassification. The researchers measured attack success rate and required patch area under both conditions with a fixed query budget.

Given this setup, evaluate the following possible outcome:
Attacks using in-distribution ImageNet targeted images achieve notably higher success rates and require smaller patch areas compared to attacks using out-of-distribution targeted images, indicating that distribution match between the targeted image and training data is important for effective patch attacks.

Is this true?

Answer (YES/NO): NO